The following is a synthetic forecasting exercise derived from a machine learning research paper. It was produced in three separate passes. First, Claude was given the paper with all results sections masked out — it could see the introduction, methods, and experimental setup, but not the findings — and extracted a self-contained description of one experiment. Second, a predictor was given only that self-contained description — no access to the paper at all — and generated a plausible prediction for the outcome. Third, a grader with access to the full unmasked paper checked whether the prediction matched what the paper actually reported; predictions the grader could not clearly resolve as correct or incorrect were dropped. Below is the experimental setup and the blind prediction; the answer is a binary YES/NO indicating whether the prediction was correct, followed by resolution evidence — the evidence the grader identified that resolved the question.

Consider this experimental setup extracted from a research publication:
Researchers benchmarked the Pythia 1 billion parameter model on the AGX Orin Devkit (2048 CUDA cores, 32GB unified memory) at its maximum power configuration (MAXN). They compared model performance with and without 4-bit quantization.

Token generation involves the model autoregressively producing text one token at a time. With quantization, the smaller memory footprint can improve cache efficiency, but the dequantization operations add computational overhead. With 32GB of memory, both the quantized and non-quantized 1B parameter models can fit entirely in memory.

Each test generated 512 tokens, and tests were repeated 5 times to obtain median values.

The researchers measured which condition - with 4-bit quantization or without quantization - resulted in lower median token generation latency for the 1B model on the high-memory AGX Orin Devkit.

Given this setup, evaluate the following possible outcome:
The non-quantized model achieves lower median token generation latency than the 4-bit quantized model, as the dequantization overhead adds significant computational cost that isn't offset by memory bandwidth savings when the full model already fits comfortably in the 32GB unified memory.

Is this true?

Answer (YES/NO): YES